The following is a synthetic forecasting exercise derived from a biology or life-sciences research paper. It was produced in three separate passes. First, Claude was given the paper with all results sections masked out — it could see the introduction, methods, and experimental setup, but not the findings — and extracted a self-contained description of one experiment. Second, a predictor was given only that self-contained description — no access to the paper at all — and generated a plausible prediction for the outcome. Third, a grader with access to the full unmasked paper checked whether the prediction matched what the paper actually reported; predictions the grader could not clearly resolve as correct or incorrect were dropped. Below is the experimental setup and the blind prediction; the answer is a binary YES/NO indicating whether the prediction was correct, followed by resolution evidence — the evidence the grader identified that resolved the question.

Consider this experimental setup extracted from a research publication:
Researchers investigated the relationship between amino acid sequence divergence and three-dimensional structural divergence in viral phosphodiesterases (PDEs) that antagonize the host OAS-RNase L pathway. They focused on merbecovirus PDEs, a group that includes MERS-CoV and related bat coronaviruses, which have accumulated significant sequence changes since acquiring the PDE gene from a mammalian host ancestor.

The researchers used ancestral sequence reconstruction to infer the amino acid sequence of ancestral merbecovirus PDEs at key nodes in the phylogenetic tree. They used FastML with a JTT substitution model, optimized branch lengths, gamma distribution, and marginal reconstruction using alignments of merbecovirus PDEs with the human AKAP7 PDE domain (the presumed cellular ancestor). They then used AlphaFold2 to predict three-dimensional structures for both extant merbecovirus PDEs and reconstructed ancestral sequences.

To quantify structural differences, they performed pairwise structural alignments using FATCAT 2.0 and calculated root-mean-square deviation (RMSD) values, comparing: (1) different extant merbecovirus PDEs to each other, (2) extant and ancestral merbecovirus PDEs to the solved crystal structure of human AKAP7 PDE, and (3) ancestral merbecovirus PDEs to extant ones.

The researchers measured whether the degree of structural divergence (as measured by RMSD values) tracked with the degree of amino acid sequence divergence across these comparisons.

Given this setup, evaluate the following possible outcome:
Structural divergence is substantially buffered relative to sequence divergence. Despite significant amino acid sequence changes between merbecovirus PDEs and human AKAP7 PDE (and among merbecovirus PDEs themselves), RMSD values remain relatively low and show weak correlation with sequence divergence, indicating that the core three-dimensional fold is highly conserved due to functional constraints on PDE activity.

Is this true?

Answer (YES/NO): NO